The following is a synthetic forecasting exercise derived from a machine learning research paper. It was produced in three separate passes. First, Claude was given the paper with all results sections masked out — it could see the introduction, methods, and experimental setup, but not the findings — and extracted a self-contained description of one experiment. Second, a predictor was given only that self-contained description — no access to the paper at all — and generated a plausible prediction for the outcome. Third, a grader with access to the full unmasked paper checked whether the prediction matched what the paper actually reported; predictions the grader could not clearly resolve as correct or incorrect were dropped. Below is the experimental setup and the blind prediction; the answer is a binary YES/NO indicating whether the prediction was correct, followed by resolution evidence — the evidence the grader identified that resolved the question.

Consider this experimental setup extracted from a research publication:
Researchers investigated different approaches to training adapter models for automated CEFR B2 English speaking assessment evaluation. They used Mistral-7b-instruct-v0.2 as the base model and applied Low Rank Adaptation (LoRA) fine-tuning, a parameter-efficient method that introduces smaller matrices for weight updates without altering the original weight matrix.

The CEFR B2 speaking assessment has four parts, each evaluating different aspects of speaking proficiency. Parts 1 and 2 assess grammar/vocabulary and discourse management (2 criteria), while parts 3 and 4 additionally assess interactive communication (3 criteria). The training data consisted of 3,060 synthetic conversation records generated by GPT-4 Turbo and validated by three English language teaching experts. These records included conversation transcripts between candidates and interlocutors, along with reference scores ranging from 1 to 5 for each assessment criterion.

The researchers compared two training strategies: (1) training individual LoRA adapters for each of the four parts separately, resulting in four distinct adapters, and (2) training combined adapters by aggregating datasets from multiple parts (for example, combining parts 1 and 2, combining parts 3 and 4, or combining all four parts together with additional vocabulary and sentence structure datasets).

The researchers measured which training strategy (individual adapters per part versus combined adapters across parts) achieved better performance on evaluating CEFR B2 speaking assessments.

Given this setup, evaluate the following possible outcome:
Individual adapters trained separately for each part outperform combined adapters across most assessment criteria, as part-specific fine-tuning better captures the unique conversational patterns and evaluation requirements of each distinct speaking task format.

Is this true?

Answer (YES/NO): YES